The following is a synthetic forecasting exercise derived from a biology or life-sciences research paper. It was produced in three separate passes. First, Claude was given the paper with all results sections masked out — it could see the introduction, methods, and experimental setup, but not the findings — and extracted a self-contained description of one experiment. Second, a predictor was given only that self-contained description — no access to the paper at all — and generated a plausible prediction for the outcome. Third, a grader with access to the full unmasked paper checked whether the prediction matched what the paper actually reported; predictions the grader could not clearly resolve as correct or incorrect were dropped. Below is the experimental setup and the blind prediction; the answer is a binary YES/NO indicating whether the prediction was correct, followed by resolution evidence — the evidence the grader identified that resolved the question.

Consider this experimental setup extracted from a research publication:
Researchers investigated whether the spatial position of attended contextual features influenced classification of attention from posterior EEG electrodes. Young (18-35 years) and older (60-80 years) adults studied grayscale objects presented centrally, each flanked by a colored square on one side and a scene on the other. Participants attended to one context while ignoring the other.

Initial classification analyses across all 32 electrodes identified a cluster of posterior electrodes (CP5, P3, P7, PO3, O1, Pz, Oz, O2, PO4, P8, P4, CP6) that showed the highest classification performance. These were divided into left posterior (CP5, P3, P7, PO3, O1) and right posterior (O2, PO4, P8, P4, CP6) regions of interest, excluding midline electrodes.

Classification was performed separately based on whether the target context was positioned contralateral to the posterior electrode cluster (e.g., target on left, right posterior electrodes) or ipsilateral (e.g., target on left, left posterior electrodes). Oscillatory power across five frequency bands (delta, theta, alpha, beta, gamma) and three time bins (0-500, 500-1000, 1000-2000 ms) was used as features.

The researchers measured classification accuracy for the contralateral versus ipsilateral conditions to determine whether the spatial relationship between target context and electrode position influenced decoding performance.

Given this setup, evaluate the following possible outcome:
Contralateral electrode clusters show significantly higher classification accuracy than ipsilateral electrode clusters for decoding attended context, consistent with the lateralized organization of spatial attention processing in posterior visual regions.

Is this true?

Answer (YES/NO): NO